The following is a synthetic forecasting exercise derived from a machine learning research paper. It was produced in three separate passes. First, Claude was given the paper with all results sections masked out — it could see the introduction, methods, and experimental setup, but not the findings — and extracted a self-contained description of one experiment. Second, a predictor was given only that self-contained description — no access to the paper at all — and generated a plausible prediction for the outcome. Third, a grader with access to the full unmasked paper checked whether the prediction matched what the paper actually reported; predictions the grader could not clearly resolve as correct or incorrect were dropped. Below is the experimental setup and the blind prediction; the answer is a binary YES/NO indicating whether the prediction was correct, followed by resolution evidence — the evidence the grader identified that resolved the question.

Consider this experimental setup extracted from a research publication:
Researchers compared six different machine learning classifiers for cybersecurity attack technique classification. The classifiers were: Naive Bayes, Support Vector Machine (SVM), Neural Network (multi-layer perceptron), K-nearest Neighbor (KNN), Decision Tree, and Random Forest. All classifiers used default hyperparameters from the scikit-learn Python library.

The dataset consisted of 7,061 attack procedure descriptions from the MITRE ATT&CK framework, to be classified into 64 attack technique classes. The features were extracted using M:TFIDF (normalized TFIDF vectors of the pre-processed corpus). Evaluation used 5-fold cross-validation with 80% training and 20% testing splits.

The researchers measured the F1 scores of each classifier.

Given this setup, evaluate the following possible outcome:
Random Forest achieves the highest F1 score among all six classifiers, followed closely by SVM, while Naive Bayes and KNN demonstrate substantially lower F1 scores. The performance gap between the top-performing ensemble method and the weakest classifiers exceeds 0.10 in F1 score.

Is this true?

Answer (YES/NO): NO